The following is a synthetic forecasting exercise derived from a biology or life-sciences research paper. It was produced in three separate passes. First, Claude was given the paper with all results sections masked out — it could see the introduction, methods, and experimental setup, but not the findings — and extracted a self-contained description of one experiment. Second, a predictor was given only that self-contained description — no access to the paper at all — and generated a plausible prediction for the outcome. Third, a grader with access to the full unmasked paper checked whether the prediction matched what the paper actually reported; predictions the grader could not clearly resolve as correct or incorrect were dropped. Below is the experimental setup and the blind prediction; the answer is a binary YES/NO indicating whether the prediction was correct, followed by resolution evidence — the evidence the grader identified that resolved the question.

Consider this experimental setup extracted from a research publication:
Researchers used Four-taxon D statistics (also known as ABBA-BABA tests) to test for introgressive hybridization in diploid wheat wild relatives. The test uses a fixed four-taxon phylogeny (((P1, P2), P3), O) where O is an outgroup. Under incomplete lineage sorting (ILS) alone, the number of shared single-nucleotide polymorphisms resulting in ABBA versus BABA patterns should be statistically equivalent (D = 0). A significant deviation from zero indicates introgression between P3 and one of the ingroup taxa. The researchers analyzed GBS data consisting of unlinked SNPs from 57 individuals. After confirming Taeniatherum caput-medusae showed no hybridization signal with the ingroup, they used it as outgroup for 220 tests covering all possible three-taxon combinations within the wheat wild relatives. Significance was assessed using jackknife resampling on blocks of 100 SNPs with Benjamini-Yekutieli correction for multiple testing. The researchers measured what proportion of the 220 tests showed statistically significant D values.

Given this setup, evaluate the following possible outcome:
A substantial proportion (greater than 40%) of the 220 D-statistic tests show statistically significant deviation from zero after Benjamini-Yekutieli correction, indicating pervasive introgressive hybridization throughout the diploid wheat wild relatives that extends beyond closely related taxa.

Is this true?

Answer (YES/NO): NO